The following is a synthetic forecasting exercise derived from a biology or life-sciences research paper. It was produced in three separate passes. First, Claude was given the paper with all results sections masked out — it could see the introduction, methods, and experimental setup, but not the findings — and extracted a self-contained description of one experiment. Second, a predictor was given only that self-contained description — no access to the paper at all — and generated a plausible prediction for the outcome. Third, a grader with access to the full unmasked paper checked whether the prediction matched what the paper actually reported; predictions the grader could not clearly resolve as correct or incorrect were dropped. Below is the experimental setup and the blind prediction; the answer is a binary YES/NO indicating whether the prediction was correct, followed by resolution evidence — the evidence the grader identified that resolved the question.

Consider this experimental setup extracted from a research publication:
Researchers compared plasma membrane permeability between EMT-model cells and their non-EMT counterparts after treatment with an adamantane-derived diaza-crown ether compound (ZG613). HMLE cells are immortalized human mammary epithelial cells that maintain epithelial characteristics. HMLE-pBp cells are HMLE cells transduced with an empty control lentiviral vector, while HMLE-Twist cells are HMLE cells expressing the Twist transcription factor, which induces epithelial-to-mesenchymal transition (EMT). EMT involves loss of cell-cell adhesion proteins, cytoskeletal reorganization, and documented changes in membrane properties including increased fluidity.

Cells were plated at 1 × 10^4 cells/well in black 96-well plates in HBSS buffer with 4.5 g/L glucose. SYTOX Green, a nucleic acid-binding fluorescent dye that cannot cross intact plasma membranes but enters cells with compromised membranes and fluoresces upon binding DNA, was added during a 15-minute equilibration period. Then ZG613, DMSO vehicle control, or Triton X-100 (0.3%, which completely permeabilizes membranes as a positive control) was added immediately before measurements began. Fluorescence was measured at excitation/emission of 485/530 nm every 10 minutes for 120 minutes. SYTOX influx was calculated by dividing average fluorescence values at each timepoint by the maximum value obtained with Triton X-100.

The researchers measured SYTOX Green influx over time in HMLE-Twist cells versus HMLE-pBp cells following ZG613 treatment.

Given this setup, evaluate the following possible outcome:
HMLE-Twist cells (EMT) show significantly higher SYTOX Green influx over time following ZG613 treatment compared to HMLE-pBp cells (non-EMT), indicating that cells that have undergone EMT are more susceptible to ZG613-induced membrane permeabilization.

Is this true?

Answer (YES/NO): YES